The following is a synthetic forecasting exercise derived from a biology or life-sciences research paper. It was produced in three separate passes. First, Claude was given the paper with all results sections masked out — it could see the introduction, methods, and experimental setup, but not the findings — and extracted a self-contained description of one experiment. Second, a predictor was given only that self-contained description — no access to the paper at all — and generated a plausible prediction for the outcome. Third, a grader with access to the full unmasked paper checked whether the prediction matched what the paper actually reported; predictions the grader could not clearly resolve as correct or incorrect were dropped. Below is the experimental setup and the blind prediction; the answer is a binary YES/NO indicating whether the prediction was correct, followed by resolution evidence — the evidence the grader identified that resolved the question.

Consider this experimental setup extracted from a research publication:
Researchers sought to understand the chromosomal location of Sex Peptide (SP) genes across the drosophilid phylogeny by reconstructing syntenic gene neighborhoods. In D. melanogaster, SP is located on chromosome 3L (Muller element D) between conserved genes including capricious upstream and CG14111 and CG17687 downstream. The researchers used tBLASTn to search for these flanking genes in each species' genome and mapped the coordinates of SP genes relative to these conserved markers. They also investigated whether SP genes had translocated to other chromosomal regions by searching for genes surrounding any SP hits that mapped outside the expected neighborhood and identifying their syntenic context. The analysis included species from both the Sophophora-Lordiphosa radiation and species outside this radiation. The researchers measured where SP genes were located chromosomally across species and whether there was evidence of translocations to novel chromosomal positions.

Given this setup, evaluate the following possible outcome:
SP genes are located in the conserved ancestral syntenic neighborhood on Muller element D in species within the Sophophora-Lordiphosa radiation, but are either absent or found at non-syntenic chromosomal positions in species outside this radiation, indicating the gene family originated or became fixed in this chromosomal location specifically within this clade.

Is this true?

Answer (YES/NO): NO